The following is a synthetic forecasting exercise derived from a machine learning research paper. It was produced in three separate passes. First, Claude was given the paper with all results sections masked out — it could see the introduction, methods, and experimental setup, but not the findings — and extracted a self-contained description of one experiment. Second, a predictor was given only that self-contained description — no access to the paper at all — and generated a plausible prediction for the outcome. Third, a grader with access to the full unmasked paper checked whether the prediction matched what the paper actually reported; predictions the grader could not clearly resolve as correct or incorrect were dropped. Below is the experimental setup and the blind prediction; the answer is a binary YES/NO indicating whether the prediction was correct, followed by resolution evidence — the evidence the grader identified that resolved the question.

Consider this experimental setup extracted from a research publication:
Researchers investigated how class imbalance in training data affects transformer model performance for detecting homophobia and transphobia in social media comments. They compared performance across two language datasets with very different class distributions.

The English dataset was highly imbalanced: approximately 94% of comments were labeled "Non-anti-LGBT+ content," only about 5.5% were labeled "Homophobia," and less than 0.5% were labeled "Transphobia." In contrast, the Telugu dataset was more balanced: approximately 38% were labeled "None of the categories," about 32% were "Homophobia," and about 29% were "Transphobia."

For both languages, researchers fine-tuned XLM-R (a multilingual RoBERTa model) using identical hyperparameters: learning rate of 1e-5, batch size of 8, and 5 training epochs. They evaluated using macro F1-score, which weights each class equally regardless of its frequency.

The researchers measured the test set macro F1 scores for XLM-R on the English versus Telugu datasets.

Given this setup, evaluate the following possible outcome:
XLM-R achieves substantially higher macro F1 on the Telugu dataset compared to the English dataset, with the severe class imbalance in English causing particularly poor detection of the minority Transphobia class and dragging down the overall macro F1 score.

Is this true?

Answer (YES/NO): YES